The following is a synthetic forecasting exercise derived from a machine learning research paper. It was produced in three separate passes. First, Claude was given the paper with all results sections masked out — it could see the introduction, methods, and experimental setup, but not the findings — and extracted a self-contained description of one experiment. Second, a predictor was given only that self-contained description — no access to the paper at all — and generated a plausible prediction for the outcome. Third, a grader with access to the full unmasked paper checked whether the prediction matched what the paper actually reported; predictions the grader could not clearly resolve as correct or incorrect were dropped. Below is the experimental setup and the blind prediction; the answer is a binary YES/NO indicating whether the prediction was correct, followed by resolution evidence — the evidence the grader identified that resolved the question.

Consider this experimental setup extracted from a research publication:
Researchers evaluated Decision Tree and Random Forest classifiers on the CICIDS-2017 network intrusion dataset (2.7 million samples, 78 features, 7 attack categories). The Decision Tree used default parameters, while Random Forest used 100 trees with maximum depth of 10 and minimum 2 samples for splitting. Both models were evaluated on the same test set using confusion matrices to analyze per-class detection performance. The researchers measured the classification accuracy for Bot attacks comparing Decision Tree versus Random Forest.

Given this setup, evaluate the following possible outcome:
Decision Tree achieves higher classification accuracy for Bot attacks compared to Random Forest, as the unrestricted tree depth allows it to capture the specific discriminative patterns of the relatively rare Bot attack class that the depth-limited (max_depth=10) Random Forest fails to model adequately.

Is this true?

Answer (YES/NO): NO